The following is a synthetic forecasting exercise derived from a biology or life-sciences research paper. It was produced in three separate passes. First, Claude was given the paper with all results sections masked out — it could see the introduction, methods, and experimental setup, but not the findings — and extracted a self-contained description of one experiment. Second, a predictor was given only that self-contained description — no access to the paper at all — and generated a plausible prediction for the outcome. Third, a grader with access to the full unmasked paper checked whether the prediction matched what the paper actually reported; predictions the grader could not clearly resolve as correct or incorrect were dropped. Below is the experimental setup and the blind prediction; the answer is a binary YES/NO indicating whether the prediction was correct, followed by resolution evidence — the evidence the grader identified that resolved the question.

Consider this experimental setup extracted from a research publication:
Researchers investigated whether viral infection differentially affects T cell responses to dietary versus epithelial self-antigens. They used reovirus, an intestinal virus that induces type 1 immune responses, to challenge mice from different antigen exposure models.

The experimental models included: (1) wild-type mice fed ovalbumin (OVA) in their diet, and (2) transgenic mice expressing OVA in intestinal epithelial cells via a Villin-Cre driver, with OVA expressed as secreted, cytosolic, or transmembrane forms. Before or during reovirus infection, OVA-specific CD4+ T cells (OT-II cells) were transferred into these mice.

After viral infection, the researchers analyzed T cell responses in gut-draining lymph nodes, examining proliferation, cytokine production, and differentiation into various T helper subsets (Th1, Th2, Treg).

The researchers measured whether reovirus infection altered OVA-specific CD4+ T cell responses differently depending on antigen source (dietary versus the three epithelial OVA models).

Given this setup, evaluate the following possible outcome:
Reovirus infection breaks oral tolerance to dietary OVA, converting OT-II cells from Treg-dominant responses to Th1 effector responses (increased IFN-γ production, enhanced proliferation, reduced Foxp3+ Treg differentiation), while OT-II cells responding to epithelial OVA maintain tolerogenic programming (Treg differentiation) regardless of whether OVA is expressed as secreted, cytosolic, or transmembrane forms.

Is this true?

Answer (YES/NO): NO